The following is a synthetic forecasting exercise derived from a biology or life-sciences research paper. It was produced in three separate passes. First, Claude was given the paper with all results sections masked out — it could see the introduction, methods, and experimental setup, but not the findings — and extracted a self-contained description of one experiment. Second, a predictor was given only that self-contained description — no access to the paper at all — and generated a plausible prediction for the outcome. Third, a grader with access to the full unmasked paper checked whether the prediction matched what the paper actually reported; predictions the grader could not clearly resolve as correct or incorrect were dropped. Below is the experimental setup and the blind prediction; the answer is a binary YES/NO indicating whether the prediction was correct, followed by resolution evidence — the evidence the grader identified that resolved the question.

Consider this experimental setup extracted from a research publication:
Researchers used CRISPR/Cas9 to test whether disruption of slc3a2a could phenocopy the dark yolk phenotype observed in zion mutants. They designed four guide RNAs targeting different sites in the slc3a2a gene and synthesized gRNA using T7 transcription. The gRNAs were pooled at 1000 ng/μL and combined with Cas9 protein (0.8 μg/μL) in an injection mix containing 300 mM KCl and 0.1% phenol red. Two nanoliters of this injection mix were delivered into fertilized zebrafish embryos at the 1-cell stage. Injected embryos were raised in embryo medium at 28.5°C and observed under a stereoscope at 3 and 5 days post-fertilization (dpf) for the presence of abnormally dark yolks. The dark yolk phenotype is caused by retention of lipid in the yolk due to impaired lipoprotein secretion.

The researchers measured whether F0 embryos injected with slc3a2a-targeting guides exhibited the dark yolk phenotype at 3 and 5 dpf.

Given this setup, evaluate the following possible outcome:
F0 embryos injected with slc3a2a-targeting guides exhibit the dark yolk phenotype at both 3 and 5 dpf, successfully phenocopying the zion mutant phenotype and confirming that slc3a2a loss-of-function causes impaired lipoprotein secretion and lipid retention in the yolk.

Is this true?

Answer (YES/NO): NO